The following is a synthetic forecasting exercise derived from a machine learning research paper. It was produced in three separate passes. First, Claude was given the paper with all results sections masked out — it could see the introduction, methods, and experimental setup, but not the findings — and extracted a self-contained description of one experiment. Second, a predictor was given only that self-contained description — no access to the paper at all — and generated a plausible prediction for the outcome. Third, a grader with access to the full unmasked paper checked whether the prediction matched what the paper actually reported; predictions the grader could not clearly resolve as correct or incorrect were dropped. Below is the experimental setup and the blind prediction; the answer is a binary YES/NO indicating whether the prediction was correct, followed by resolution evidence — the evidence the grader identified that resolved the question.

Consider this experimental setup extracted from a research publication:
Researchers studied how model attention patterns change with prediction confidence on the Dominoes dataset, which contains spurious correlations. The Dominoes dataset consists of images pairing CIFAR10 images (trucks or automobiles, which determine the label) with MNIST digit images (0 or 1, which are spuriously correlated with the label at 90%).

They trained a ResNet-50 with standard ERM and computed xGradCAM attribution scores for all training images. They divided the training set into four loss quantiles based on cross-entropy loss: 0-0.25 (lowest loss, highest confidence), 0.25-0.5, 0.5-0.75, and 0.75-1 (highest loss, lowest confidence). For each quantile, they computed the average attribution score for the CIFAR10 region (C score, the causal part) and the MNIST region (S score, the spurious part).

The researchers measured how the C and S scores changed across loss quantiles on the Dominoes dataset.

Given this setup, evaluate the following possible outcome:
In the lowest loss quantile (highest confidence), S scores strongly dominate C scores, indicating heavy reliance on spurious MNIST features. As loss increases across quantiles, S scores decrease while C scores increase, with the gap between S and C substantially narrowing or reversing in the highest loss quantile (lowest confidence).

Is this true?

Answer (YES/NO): YES